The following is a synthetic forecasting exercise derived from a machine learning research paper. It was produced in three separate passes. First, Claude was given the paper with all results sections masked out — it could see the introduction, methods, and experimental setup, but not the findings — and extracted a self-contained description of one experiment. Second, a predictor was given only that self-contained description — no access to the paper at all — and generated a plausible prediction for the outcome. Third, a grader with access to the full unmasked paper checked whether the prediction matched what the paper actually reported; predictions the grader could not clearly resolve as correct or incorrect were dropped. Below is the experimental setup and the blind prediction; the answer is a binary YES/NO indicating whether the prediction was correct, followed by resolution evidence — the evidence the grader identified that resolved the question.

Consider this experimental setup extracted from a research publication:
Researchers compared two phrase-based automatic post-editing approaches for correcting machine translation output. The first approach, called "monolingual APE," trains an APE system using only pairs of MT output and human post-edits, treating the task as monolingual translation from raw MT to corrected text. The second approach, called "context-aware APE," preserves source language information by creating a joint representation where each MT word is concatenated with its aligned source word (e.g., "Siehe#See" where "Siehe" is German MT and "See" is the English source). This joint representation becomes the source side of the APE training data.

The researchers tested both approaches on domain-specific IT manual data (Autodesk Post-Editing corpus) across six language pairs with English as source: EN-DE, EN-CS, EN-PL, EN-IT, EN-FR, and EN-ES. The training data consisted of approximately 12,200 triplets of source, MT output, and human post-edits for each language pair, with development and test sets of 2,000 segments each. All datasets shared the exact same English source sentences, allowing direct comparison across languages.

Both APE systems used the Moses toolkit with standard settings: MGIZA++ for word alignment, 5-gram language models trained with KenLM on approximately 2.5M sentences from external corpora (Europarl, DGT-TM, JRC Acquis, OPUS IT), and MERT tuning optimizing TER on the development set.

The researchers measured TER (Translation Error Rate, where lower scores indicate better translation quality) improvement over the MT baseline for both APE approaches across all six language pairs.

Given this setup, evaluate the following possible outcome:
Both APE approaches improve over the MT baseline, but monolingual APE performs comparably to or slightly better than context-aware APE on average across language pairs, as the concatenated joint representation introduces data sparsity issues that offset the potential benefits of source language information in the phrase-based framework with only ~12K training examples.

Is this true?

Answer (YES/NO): NO